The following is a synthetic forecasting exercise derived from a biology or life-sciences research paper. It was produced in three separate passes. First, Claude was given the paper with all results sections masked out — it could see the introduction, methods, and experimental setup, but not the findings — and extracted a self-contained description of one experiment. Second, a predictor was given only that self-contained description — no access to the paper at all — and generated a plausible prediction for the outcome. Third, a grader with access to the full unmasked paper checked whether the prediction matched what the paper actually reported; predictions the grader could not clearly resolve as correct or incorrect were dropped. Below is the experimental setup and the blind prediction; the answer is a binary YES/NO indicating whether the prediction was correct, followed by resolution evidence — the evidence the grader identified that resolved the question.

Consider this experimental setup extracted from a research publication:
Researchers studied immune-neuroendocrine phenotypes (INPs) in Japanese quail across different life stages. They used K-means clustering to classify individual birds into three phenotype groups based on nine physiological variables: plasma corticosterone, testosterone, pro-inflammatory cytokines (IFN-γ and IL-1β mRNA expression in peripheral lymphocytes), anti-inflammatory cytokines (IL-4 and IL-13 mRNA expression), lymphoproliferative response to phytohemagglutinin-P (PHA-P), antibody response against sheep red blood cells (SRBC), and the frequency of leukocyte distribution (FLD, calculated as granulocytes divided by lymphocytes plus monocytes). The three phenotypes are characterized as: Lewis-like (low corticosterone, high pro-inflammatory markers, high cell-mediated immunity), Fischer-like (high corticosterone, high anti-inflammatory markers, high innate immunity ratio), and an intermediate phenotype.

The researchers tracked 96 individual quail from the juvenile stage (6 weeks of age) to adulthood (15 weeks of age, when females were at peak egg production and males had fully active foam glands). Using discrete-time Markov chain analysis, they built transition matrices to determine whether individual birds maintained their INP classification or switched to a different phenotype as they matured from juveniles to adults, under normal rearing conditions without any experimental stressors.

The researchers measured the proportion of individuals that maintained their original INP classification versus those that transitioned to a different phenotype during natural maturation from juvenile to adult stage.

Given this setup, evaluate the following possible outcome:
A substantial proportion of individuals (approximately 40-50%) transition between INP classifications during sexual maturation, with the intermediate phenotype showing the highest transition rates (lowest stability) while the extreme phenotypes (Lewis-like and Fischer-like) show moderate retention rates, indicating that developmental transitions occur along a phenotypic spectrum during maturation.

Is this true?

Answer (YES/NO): NO